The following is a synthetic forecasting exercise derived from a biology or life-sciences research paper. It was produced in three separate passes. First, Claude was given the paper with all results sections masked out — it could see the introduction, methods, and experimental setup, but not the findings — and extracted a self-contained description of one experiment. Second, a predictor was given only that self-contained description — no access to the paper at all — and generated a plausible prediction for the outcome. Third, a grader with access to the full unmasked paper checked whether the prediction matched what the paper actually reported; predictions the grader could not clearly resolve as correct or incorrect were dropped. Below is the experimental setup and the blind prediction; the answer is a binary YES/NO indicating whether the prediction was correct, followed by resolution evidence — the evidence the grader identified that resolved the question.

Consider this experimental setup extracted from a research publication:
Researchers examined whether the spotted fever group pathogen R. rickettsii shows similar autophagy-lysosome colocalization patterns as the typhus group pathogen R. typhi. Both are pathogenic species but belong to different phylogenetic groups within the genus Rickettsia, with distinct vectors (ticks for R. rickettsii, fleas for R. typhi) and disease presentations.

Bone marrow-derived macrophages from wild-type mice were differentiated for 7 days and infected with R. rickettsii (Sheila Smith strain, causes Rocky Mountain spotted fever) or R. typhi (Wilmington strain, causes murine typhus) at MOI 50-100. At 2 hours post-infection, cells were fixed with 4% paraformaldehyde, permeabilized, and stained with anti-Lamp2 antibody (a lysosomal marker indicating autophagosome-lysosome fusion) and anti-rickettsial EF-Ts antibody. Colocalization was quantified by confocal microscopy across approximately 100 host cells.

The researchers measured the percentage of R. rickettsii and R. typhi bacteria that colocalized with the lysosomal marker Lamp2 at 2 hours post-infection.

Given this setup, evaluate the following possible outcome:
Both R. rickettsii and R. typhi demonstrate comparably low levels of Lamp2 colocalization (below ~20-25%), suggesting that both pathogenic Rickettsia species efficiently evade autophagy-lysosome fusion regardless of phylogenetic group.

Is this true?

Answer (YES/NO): YES